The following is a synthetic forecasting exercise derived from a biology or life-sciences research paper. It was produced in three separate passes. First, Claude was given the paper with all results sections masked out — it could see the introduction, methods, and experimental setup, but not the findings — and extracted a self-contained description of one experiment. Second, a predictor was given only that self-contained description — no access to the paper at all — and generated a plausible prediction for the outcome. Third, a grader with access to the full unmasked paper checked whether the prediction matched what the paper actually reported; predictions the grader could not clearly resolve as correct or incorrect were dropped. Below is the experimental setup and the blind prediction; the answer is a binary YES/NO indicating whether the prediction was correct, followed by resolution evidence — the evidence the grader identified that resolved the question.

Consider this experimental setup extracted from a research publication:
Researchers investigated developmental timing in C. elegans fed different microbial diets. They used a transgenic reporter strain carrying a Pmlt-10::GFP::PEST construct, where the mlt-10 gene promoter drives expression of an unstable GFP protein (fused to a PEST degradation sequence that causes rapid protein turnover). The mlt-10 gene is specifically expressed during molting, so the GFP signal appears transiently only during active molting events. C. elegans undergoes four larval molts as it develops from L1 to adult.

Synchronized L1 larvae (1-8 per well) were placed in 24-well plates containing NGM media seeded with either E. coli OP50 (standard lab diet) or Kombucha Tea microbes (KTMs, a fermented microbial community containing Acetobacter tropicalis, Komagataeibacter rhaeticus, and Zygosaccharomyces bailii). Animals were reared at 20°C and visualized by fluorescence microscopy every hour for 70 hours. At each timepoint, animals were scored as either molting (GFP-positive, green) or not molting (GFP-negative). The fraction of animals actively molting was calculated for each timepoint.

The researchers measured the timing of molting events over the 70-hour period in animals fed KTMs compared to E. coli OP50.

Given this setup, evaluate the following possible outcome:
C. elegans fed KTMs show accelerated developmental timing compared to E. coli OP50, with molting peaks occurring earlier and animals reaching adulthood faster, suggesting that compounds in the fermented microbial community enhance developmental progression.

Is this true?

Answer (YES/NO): YES